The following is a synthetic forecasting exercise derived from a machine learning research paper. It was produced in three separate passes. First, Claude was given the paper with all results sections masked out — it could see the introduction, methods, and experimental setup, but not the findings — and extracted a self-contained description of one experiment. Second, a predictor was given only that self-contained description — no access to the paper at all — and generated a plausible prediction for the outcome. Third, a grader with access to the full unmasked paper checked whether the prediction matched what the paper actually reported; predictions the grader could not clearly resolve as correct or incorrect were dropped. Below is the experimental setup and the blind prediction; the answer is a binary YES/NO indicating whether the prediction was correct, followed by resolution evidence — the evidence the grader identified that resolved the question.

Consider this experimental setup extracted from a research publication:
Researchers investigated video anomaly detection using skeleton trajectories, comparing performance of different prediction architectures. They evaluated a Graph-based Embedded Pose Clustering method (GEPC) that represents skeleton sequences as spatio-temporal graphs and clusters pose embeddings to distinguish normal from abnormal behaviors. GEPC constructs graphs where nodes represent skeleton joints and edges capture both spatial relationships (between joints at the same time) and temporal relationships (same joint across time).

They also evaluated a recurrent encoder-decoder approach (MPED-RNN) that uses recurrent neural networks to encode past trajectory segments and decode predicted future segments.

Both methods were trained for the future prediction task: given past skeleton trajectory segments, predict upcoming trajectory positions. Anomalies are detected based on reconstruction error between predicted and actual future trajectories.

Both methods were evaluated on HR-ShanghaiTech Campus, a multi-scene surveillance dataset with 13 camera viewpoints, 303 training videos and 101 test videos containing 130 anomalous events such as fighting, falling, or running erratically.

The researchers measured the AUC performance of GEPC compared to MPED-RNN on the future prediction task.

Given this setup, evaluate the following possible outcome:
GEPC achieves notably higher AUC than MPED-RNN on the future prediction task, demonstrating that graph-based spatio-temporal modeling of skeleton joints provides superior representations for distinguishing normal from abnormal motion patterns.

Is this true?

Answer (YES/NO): NO